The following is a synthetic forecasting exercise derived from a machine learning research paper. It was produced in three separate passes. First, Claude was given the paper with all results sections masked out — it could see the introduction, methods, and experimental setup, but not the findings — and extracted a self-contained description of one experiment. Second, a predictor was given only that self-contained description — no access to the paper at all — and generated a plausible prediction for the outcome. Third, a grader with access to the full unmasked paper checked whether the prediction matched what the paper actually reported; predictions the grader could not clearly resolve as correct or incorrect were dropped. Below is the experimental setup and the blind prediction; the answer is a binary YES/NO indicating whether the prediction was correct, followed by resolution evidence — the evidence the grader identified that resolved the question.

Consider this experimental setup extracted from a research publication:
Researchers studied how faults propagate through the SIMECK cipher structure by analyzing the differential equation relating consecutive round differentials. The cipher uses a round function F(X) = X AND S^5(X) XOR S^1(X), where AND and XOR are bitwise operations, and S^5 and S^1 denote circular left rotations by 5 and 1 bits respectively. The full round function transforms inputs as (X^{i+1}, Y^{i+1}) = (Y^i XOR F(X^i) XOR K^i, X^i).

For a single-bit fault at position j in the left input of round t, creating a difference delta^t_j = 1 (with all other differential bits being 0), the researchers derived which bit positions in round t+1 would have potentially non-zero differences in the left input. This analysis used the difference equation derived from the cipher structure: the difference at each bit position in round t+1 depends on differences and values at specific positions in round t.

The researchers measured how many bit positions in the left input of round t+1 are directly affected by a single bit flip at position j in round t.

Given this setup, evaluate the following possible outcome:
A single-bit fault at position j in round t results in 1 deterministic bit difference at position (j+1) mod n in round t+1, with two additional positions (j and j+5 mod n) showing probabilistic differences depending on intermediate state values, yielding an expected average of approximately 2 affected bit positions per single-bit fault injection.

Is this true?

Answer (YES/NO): NO